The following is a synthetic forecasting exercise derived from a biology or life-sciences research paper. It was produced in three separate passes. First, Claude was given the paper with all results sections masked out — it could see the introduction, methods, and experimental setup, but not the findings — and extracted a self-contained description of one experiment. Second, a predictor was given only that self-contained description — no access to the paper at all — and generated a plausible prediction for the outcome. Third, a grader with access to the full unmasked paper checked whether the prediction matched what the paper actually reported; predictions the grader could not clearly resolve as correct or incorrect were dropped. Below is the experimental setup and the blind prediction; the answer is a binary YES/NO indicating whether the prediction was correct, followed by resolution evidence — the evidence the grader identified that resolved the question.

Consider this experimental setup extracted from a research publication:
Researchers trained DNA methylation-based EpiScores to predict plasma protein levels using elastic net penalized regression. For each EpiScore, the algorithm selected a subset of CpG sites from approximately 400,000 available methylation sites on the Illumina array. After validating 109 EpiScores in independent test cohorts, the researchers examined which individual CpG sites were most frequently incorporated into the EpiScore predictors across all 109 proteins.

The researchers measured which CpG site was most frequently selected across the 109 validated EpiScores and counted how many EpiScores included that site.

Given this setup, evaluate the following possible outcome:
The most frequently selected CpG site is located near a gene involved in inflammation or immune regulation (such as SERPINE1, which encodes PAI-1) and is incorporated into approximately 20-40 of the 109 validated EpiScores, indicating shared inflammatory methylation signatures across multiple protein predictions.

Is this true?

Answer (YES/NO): NO